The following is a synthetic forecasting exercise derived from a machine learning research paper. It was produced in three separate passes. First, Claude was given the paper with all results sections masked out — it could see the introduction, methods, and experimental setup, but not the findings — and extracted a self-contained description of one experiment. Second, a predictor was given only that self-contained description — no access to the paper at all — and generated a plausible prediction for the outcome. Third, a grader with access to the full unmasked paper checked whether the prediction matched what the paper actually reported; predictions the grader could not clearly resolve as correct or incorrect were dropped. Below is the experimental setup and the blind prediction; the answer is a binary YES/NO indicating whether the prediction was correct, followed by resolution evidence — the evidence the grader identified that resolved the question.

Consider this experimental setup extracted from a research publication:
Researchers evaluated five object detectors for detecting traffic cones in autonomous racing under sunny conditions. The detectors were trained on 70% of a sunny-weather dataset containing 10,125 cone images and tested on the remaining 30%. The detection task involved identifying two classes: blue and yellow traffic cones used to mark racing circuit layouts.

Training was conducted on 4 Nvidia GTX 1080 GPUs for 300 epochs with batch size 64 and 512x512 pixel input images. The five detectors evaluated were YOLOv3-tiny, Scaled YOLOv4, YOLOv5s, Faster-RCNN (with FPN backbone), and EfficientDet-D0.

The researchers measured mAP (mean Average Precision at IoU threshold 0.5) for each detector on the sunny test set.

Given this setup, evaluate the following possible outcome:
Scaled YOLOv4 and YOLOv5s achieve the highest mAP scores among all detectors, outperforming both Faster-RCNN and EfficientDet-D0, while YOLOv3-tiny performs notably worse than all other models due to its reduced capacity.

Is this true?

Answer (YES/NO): NO